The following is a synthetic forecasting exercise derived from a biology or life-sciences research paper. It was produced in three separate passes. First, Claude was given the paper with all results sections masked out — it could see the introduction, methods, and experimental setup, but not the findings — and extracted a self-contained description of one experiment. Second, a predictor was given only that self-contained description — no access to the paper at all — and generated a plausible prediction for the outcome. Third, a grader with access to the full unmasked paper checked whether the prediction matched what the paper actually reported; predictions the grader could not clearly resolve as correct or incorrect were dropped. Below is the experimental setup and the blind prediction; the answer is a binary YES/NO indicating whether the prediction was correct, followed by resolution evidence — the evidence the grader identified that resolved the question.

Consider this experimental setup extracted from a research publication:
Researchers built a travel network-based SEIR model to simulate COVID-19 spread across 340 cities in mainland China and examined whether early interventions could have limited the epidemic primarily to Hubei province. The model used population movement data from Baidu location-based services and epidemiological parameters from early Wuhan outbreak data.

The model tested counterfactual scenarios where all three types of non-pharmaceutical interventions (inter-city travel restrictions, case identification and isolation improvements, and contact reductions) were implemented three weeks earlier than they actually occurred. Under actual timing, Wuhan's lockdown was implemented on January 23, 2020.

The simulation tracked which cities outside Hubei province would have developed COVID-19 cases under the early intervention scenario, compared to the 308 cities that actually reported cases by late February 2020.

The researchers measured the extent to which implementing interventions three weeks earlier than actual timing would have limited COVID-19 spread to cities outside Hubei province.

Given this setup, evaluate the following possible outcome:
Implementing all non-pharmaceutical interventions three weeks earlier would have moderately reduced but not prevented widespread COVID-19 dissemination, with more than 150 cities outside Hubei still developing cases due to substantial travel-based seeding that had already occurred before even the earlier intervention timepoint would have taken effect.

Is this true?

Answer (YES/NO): NO